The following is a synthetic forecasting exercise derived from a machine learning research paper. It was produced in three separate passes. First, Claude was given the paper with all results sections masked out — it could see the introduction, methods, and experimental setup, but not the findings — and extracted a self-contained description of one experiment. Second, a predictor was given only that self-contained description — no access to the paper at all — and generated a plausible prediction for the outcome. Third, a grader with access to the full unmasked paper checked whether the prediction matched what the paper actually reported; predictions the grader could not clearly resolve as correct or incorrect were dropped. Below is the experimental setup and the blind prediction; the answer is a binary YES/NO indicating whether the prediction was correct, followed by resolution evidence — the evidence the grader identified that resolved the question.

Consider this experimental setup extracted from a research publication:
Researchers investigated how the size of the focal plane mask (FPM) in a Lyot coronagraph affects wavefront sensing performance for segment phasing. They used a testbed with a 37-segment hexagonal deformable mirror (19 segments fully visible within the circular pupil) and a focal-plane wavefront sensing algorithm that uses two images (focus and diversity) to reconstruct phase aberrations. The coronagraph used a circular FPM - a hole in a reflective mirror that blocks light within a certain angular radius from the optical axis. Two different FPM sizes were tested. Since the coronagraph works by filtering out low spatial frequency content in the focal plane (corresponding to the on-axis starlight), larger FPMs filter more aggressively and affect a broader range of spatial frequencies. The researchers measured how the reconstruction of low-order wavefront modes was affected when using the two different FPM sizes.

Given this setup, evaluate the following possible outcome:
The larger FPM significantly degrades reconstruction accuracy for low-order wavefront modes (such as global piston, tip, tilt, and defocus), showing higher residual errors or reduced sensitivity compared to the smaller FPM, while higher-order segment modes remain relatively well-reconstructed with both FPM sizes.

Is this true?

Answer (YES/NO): YES